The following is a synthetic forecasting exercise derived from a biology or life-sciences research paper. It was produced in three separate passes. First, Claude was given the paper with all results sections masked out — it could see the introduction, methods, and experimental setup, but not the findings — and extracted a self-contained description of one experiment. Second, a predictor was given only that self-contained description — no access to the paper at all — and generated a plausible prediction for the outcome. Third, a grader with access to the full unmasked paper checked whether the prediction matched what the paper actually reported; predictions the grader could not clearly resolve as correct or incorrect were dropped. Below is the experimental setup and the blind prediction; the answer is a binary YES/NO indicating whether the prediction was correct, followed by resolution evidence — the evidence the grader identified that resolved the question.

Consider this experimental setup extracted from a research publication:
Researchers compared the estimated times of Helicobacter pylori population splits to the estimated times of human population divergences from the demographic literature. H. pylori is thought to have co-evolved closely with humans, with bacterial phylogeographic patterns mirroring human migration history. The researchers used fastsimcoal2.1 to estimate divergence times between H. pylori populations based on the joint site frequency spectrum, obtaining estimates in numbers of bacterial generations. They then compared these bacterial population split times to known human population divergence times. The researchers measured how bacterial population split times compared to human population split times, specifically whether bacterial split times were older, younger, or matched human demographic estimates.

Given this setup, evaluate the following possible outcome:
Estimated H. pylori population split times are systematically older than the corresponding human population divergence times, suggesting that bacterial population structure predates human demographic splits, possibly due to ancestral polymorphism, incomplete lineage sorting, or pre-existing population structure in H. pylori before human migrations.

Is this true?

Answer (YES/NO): NO